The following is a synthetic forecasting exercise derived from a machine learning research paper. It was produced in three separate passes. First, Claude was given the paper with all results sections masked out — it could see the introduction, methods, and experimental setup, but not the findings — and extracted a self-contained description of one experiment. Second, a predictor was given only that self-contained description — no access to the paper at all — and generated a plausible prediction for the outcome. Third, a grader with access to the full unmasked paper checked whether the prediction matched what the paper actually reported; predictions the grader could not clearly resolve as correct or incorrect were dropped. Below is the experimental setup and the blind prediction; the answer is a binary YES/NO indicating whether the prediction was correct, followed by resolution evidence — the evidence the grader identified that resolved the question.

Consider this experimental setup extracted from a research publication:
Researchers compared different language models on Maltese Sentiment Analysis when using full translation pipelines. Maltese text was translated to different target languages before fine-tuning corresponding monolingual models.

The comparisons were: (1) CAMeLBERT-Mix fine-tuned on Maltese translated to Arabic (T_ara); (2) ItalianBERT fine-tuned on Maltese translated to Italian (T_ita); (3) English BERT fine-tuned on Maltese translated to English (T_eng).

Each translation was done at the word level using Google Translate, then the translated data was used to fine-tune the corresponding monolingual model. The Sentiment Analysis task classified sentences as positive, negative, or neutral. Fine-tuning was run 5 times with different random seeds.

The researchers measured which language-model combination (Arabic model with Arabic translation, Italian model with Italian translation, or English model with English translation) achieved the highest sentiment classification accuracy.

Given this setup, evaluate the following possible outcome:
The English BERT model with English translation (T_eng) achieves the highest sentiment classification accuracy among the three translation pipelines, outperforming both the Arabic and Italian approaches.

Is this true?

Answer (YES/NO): YES